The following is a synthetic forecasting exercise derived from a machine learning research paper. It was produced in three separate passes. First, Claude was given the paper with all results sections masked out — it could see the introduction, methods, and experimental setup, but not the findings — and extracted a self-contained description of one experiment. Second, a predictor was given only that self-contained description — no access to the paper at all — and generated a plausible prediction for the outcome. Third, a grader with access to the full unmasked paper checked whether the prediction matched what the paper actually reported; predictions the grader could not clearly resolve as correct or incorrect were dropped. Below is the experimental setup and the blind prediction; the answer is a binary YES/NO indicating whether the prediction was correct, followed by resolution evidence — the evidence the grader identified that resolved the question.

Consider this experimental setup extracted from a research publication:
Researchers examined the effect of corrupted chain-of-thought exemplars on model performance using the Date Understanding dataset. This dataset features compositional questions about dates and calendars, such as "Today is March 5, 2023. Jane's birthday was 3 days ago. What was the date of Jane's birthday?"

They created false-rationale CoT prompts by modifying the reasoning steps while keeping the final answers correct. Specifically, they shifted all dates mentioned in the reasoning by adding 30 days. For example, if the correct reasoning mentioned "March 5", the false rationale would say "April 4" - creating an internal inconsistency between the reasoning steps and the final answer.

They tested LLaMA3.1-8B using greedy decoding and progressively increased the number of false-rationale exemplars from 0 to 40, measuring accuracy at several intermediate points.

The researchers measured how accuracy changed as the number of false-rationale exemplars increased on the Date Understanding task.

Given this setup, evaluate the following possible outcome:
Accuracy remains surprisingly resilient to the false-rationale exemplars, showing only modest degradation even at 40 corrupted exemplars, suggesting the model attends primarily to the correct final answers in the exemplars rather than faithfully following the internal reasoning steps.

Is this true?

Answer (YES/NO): NO